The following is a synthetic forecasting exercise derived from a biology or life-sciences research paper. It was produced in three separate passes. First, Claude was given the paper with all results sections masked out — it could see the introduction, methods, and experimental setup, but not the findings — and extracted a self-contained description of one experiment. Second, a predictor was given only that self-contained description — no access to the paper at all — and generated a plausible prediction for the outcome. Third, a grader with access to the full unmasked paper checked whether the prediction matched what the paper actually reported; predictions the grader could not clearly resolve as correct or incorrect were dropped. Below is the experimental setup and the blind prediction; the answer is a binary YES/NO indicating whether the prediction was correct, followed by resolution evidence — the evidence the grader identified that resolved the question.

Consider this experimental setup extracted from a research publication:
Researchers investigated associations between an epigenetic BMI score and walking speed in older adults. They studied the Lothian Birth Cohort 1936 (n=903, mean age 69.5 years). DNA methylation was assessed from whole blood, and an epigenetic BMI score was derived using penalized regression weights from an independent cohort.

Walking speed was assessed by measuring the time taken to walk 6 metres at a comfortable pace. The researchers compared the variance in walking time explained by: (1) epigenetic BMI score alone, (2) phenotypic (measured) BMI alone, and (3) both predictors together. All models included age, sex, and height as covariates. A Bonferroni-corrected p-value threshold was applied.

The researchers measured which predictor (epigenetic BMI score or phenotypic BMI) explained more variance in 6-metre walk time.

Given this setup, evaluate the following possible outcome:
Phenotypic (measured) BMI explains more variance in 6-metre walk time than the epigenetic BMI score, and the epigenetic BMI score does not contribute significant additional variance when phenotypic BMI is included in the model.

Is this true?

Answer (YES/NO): NO